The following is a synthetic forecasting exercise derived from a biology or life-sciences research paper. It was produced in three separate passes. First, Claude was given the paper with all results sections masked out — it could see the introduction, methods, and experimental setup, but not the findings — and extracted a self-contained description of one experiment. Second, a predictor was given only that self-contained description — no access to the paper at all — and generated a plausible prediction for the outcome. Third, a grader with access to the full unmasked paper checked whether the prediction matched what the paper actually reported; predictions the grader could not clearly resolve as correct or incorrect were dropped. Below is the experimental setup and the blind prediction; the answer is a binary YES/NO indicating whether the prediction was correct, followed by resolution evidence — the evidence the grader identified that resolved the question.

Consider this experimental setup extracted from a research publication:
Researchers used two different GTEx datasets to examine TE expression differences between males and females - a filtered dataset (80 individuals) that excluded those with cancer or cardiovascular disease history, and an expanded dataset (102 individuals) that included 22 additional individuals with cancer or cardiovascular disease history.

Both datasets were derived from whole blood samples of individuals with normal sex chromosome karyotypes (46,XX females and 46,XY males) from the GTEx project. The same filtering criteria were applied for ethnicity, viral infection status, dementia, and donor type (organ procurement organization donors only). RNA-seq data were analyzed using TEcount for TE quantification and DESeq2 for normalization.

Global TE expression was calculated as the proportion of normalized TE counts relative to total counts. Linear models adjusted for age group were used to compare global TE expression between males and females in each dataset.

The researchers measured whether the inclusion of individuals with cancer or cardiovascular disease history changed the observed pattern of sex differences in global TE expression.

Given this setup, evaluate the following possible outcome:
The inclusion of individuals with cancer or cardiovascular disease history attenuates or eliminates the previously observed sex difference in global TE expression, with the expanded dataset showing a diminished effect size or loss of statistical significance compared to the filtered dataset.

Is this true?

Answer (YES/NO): NO